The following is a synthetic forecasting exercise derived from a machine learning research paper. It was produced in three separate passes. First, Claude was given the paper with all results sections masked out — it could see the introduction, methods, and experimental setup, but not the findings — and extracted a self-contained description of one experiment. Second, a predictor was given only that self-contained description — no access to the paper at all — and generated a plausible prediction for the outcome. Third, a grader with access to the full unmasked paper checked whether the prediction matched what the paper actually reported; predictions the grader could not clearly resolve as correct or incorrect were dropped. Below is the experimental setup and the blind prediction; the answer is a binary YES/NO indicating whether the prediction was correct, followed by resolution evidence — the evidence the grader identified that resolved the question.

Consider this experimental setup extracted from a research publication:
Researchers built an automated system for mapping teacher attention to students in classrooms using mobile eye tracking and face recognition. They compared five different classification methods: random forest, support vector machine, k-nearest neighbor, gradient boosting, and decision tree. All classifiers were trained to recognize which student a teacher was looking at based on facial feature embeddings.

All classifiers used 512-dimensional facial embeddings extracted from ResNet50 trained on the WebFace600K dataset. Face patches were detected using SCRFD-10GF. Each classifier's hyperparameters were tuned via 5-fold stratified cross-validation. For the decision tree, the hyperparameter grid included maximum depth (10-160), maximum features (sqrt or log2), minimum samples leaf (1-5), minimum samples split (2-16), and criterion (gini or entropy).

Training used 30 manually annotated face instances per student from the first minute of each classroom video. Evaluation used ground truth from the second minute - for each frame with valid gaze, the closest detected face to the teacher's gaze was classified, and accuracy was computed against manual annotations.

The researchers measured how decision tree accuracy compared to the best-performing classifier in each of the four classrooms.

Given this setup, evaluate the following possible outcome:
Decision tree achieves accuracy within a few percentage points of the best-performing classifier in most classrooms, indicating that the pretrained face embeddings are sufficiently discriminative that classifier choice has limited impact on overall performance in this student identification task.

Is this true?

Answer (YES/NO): NO